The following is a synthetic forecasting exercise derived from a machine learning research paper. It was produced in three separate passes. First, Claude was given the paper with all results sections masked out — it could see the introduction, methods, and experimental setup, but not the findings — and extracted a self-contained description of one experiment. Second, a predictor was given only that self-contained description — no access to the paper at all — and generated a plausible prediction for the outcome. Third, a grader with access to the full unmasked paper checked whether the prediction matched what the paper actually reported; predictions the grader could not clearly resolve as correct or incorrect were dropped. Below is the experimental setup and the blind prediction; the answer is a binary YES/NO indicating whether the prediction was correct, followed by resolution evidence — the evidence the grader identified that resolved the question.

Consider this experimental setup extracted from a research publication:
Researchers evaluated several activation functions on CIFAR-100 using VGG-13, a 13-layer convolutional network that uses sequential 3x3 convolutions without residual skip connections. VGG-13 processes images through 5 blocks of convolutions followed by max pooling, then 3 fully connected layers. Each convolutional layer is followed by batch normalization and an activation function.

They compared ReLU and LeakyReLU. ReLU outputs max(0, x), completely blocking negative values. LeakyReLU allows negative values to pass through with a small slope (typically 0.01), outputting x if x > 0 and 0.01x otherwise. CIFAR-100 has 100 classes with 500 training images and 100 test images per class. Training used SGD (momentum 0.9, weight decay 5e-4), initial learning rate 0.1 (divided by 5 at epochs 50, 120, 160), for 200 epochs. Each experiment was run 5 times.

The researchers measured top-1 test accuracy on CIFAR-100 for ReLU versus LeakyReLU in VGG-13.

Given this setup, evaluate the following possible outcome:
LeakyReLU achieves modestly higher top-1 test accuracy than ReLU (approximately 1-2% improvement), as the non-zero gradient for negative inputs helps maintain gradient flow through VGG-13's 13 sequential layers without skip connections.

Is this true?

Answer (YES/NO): NO